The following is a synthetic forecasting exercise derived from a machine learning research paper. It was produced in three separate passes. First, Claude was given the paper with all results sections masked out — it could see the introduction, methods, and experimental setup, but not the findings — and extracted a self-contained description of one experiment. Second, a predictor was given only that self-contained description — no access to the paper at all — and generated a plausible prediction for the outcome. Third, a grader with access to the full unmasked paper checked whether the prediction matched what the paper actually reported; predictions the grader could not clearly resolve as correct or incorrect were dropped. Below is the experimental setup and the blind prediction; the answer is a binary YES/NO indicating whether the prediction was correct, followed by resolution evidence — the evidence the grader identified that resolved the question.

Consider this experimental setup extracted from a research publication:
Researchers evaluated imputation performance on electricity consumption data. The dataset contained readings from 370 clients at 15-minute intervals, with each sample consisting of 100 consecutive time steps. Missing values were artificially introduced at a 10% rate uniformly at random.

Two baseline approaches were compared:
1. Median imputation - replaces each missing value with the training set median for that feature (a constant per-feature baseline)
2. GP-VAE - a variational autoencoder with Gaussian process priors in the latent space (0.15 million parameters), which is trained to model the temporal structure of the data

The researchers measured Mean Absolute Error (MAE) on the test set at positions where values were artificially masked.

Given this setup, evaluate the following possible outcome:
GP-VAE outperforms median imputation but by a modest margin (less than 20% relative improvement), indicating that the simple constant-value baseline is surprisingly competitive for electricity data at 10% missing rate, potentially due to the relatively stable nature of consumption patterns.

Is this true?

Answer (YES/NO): NO